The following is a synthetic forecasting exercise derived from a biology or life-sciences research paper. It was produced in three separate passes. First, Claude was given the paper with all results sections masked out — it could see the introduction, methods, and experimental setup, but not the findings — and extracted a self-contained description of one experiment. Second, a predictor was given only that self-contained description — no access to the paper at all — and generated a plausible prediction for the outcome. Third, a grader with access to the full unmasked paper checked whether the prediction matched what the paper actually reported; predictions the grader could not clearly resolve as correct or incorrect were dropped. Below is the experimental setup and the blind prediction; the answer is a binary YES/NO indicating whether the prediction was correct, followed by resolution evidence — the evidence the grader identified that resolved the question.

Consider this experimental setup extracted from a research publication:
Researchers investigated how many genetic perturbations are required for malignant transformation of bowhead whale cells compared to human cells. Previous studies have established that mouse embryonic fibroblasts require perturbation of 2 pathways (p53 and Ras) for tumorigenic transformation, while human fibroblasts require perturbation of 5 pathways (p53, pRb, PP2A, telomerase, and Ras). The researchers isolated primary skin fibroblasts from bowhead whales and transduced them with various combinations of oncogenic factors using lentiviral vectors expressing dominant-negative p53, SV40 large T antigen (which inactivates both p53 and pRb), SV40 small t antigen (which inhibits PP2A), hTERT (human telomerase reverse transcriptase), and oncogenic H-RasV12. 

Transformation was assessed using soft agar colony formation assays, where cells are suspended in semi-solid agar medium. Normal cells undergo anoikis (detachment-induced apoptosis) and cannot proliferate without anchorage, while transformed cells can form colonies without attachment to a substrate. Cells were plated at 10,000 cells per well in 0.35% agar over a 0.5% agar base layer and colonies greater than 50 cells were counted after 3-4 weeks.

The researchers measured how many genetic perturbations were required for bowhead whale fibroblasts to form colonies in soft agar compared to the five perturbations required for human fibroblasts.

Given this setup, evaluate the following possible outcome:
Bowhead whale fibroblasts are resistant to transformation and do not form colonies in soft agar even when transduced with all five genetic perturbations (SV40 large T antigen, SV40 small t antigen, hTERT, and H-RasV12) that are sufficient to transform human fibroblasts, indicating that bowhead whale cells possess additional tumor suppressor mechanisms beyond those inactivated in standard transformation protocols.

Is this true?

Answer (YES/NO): NO